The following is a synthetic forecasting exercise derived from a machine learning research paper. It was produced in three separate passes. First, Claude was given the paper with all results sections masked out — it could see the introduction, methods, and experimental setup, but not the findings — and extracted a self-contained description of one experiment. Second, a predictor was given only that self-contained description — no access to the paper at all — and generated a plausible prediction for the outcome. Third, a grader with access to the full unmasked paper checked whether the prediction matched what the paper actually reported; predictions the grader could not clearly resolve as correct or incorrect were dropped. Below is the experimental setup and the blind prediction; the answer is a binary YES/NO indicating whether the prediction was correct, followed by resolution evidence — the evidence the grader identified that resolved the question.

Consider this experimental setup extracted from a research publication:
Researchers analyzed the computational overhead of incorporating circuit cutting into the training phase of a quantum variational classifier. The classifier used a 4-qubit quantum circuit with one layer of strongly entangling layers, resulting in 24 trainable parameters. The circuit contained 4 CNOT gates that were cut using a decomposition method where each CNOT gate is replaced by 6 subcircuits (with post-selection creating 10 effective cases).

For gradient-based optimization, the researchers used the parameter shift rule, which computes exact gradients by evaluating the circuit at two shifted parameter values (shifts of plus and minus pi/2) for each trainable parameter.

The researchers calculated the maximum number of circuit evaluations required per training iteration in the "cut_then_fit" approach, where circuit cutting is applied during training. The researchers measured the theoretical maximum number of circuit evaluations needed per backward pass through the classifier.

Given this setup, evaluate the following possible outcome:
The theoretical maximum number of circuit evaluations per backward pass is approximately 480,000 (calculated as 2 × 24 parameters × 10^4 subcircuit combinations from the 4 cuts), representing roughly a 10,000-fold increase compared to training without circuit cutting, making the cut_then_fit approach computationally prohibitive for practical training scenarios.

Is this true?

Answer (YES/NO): NO